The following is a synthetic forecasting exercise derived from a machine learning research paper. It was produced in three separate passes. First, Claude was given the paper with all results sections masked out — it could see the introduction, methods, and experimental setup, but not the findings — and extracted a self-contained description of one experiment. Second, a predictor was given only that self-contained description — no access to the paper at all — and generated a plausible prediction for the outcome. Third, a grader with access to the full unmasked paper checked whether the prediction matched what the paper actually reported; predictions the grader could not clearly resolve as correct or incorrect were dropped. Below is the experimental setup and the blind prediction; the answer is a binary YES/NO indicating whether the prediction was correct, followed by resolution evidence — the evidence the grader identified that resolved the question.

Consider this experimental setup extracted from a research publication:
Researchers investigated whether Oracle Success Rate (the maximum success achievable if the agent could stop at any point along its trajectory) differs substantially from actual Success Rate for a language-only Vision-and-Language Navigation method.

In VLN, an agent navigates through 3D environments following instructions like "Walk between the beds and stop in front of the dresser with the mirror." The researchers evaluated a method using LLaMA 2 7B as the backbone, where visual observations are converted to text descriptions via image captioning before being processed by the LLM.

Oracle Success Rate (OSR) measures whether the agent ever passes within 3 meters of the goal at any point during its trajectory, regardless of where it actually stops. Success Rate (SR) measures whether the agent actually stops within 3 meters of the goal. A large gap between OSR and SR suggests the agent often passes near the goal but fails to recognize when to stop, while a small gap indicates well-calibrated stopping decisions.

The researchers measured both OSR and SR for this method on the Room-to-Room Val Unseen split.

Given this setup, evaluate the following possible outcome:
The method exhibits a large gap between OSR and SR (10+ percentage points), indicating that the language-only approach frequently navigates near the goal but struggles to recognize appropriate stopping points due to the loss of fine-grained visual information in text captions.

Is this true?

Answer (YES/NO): NO